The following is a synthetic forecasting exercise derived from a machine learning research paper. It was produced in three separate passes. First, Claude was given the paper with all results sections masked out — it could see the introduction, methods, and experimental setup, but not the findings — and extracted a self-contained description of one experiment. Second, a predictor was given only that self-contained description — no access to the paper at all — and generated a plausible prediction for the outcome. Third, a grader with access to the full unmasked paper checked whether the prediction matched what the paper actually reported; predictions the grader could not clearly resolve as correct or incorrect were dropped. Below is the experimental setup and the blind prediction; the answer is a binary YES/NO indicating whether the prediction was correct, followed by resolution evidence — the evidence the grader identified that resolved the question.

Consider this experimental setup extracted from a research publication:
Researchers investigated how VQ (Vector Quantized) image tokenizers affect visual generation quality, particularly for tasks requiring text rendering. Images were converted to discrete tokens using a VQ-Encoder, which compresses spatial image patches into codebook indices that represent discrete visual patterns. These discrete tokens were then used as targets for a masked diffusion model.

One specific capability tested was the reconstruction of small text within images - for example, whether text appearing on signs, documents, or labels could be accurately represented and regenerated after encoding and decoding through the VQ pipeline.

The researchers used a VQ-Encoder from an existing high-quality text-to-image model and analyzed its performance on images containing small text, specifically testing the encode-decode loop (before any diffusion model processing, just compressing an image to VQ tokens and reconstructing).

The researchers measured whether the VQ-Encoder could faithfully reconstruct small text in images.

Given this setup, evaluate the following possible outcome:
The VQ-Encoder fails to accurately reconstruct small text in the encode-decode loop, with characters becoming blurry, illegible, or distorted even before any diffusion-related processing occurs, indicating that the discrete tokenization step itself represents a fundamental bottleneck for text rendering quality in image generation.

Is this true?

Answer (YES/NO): YES